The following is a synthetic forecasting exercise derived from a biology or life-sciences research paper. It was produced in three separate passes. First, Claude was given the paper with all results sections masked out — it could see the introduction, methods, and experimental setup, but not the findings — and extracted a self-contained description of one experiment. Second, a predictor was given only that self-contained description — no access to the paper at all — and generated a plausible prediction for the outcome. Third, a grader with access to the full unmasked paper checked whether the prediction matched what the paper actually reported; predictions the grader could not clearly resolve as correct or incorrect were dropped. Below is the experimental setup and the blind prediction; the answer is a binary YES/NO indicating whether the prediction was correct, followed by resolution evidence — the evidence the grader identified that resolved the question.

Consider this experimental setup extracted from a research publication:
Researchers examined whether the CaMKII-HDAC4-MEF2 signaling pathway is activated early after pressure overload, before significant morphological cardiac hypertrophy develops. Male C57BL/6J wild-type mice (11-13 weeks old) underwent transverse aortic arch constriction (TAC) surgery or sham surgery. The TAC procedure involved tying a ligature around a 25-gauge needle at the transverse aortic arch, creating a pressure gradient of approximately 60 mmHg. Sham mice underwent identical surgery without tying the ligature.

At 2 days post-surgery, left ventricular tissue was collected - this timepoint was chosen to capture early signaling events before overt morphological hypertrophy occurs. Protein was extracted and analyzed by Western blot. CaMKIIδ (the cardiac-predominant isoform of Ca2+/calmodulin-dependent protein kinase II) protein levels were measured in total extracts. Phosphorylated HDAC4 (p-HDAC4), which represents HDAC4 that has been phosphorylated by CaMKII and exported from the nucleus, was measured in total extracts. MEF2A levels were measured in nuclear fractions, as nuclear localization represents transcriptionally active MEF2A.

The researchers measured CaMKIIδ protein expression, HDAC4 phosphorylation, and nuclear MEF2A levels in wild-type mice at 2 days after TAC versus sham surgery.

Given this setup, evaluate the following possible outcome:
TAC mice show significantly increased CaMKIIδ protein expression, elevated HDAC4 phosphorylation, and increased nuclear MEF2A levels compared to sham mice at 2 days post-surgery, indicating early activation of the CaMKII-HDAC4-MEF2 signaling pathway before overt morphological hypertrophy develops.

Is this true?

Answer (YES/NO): YES